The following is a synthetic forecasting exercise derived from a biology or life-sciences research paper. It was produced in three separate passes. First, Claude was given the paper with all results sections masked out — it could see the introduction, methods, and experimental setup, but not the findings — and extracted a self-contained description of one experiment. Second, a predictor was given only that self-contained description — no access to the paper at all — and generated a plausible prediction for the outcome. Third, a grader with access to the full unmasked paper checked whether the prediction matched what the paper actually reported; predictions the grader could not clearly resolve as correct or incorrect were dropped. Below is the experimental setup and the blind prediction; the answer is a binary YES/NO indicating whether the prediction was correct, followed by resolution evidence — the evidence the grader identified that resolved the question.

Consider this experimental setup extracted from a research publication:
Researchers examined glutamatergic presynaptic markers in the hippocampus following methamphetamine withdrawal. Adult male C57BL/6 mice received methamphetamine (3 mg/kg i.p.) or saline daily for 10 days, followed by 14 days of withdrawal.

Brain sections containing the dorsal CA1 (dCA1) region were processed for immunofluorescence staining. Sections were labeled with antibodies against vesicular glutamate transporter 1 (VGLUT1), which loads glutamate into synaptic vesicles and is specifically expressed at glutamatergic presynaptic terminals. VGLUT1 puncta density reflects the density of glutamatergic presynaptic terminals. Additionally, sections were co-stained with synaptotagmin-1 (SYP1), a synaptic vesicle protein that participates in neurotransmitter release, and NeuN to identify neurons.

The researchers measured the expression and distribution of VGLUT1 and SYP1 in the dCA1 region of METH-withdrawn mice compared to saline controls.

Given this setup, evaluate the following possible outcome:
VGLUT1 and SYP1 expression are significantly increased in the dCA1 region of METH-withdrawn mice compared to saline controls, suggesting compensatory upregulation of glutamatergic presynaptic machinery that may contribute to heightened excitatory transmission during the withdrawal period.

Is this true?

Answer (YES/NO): NO